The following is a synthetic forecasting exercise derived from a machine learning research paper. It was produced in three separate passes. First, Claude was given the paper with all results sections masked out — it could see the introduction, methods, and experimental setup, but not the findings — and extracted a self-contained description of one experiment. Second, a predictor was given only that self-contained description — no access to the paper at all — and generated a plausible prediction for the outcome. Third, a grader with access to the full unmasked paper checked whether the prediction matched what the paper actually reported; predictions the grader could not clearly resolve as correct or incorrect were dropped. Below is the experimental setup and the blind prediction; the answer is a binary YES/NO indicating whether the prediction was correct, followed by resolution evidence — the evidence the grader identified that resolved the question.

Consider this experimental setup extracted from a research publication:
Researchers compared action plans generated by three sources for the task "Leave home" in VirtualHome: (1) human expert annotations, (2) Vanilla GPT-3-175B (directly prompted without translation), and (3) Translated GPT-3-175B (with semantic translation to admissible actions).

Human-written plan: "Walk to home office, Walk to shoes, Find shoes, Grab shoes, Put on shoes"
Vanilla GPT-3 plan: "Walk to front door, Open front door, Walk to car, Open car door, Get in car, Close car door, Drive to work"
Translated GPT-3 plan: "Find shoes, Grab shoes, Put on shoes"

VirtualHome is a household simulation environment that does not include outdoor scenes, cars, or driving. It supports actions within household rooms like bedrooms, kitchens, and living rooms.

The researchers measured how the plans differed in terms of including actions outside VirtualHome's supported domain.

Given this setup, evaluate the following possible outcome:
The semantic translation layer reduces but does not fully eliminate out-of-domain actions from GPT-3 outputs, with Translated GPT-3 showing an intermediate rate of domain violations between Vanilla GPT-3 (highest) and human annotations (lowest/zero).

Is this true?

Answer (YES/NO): NO